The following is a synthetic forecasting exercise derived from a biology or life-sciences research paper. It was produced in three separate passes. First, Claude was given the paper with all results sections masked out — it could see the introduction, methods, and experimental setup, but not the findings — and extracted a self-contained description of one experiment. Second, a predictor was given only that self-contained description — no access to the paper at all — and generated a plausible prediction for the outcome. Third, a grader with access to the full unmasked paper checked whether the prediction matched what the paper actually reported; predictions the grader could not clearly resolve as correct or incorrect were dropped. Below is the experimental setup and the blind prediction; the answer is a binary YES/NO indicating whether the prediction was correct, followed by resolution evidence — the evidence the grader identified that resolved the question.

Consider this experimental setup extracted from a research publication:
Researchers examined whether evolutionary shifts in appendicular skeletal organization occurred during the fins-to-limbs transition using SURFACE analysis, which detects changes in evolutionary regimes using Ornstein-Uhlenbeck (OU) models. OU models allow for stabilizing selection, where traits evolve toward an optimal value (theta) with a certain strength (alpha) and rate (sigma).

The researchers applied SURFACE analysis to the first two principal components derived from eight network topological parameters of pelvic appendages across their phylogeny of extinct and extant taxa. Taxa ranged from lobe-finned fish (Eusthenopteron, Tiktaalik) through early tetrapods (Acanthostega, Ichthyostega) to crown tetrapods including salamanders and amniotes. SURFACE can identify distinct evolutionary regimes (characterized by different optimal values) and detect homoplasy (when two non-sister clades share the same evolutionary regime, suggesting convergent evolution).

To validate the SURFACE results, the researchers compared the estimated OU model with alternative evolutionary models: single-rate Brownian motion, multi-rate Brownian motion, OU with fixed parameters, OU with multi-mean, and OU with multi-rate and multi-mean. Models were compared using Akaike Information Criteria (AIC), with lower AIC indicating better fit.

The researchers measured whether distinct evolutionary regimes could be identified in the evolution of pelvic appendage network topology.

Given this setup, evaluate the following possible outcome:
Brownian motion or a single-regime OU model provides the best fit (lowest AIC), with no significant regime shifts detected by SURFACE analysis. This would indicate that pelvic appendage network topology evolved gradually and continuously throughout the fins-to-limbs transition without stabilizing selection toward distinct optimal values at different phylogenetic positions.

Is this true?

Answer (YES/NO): NO